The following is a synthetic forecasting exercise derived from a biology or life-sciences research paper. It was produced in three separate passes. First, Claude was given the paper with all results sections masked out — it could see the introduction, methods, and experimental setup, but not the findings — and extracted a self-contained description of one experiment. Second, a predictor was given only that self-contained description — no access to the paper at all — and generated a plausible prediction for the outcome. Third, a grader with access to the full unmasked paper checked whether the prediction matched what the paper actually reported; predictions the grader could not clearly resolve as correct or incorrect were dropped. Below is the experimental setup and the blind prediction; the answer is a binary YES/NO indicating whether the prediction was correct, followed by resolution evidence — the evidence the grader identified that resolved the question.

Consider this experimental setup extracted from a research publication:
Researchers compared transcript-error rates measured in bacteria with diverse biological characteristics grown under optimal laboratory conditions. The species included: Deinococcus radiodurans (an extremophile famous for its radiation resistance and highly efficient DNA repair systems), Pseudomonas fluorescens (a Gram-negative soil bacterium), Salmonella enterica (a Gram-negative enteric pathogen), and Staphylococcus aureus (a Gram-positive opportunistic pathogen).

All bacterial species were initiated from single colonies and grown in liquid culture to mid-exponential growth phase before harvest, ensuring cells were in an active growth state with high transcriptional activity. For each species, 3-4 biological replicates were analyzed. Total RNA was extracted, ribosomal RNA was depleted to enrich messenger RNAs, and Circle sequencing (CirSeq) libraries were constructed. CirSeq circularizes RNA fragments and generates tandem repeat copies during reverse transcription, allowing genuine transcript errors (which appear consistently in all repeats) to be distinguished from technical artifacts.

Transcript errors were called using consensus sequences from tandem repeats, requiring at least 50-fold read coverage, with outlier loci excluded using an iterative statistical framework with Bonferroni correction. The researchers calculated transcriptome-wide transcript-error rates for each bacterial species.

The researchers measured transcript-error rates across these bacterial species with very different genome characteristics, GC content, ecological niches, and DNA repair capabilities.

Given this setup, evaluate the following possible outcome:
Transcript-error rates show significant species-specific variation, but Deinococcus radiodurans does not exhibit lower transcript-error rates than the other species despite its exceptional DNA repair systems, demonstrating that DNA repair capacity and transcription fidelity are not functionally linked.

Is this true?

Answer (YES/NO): NO